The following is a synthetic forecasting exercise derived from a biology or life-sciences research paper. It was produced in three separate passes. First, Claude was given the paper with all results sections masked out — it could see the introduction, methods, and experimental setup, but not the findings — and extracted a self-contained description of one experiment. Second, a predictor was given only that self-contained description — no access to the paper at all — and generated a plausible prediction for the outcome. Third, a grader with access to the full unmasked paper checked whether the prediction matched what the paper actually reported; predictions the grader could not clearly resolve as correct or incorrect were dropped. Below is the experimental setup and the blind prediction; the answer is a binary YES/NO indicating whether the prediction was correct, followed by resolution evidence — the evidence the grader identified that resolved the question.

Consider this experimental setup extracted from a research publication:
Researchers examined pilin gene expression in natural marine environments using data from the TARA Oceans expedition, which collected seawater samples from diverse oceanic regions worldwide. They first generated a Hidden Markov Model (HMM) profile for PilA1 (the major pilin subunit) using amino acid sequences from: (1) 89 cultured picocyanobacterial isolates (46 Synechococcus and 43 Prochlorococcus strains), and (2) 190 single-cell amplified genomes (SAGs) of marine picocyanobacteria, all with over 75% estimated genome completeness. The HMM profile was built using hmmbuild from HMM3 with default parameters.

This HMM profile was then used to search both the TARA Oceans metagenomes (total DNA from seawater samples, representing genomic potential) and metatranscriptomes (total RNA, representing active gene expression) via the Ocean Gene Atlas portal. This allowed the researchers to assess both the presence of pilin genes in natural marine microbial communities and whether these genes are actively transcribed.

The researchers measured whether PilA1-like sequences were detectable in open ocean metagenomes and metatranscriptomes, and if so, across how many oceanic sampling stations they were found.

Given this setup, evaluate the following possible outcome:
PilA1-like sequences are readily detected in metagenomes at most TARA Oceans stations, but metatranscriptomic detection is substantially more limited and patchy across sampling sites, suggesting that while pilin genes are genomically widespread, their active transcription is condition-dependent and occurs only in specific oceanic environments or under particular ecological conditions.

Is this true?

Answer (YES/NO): NO